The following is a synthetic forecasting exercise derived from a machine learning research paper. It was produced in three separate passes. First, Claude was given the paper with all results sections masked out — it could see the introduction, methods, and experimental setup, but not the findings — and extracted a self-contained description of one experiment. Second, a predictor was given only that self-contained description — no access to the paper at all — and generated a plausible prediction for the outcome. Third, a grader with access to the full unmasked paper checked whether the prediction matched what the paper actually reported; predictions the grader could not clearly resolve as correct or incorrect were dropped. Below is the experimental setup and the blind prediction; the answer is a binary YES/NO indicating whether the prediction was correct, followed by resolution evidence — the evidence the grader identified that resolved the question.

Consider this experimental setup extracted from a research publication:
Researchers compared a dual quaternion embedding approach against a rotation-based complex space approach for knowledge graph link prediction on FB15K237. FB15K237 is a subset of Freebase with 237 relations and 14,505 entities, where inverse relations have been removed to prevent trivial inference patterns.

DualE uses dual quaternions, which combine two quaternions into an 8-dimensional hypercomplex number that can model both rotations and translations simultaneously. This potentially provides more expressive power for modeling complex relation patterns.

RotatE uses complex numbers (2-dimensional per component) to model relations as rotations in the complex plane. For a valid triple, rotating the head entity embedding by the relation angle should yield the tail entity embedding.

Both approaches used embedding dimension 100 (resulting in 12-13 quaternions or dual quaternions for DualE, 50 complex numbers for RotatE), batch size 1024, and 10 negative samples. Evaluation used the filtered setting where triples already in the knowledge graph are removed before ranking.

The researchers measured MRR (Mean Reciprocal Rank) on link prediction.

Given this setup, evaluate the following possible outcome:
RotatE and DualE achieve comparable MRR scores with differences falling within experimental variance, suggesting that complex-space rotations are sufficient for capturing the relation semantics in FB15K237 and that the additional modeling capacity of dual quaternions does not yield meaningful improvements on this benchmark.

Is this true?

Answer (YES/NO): NO